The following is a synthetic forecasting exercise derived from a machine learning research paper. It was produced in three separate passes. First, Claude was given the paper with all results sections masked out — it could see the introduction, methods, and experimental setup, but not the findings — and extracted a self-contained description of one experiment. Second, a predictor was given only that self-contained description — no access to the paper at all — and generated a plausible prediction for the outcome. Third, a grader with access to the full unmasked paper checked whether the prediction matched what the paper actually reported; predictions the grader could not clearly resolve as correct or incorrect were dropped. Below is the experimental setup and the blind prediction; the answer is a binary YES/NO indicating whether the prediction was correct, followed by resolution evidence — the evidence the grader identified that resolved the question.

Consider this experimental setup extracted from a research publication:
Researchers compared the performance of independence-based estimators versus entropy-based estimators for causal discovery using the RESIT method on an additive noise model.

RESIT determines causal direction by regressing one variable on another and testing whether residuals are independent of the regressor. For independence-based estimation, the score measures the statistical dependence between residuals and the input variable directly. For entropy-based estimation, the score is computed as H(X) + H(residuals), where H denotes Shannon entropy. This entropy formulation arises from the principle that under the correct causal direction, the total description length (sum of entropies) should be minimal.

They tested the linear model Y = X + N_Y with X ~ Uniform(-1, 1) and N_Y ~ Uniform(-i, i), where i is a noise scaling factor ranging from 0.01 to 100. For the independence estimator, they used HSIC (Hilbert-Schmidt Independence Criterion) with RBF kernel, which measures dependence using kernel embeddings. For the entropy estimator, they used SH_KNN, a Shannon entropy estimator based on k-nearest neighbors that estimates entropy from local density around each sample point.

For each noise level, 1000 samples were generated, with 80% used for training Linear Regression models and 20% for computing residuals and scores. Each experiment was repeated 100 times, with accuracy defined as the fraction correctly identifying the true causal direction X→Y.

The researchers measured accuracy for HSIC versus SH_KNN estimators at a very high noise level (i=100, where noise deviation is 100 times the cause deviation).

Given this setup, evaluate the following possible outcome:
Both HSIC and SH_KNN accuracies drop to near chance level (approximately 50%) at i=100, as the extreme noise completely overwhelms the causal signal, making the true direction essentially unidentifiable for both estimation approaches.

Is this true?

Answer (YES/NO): YES